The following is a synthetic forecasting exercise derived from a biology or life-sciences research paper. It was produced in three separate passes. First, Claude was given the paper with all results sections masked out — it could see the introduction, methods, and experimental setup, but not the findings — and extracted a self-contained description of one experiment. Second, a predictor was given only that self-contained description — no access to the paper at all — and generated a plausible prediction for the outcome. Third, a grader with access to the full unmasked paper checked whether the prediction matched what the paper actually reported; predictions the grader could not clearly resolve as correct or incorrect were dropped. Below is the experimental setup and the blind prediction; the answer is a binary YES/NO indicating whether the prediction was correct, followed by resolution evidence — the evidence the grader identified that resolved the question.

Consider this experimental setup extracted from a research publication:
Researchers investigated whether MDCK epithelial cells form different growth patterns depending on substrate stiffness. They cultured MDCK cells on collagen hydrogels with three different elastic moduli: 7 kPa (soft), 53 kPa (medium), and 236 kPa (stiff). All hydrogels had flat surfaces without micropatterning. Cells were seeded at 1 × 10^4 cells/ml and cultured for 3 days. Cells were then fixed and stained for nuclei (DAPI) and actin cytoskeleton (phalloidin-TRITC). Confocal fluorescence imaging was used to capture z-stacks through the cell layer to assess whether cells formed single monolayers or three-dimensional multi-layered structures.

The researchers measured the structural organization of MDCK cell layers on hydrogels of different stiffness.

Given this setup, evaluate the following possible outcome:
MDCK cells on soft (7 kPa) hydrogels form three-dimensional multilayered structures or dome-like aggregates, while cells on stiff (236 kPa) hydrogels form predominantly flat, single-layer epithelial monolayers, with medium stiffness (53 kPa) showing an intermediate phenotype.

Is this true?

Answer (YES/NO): YES